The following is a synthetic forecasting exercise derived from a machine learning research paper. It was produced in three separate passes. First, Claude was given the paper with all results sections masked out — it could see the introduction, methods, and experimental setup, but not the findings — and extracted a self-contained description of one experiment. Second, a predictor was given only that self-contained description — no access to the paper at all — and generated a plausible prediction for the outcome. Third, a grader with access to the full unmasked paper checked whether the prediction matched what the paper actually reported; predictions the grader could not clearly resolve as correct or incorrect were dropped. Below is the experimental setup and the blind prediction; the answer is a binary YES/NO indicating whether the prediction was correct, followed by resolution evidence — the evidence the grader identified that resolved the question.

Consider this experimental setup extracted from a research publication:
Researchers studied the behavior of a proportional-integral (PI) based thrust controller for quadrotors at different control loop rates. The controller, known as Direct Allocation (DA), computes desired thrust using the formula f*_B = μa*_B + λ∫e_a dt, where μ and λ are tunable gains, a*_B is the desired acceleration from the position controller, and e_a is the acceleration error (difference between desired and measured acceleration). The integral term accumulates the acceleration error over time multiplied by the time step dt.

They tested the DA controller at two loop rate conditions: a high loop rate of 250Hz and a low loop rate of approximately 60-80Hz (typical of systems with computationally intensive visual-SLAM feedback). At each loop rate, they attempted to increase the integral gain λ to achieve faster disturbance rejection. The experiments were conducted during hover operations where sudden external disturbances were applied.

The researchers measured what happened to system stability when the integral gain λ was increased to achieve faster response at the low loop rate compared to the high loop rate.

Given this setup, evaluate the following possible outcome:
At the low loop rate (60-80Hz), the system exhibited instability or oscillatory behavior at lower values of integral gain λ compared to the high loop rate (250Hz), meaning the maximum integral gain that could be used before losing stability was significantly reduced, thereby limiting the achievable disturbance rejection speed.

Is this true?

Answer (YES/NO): YES